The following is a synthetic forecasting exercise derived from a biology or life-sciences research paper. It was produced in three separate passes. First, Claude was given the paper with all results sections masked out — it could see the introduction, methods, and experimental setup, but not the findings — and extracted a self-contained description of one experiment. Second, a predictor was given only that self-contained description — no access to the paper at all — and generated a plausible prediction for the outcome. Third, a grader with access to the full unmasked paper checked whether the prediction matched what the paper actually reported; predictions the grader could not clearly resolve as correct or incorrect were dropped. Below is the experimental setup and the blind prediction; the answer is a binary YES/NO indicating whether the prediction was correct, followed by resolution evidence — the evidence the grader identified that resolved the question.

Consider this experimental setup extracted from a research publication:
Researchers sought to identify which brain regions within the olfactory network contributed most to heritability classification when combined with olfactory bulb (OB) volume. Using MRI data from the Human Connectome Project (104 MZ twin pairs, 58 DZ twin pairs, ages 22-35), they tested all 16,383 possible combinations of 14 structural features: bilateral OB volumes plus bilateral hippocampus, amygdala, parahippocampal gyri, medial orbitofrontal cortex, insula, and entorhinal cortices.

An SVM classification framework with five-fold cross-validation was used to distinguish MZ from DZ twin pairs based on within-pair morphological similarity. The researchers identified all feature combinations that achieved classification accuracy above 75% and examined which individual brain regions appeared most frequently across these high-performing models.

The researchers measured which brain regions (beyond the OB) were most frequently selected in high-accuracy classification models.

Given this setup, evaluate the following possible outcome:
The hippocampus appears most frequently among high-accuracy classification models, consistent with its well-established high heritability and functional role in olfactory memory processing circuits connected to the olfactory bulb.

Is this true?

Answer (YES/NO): YES